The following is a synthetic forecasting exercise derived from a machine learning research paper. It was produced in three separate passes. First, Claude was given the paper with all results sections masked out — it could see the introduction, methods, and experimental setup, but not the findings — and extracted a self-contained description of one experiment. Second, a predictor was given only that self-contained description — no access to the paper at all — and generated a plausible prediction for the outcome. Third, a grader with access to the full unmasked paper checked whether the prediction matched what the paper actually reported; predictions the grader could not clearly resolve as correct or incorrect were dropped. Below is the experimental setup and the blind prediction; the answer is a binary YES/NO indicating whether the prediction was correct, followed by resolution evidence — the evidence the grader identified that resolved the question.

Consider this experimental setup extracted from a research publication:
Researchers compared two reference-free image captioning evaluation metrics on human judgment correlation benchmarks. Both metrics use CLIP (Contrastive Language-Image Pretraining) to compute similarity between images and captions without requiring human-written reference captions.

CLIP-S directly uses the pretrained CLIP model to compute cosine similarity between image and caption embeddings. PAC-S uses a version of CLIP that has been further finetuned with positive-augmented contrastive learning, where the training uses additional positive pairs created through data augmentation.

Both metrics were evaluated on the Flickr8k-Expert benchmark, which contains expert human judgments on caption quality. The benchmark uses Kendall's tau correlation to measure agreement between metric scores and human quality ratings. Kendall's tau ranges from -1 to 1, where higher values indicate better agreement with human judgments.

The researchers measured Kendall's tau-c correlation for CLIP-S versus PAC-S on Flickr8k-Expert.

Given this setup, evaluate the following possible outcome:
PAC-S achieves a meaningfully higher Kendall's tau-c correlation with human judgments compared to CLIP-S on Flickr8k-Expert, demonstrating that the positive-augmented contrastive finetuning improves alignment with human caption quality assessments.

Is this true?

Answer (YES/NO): YES